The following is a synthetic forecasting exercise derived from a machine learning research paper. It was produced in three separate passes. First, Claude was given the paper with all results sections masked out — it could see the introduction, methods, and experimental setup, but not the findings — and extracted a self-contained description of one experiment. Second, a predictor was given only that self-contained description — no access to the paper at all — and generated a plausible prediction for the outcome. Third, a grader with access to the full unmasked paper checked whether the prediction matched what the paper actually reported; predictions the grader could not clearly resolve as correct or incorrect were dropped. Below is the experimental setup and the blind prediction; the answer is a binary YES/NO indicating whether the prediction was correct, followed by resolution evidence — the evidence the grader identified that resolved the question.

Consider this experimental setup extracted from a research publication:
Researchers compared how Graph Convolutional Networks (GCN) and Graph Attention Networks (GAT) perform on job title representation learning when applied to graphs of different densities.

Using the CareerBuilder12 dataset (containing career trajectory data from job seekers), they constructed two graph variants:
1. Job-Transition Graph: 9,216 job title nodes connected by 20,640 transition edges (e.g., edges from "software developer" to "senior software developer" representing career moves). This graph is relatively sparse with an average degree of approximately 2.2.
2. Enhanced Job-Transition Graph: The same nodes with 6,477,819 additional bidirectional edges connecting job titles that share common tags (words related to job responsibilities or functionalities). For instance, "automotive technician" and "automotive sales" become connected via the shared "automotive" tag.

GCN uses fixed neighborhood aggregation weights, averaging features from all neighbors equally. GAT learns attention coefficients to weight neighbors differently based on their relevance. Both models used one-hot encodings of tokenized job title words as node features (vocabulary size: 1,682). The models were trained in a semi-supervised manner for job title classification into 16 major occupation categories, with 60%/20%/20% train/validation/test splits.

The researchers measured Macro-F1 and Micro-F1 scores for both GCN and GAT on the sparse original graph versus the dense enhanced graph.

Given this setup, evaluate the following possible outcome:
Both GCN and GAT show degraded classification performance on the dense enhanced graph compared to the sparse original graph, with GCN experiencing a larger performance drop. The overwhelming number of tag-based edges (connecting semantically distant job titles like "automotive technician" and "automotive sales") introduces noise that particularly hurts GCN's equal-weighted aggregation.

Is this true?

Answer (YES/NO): NO